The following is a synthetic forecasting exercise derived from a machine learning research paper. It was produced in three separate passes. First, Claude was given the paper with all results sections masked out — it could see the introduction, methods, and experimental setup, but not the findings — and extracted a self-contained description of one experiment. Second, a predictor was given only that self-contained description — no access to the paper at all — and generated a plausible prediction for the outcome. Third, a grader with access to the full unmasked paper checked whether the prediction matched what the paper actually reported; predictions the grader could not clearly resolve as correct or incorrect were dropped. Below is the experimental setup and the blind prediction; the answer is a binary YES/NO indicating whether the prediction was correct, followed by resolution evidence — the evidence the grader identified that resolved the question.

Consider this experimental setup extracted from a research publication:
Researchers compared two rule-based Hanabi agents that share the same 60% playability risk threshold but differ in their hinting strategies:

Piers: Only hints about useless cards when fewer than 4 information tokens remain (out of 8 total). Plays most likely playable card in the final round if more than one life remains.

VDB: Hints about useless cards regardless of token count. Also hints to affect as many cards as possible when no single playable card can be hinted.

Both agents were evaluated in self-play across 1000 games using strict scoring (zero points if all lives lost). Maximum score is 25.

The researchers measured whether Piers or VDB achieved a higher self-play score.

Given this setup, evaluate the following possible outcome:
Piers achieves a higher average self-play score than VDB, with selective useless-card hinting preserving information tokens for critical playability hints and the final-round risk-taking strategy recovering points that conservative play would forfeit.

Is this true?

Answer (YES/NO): YES